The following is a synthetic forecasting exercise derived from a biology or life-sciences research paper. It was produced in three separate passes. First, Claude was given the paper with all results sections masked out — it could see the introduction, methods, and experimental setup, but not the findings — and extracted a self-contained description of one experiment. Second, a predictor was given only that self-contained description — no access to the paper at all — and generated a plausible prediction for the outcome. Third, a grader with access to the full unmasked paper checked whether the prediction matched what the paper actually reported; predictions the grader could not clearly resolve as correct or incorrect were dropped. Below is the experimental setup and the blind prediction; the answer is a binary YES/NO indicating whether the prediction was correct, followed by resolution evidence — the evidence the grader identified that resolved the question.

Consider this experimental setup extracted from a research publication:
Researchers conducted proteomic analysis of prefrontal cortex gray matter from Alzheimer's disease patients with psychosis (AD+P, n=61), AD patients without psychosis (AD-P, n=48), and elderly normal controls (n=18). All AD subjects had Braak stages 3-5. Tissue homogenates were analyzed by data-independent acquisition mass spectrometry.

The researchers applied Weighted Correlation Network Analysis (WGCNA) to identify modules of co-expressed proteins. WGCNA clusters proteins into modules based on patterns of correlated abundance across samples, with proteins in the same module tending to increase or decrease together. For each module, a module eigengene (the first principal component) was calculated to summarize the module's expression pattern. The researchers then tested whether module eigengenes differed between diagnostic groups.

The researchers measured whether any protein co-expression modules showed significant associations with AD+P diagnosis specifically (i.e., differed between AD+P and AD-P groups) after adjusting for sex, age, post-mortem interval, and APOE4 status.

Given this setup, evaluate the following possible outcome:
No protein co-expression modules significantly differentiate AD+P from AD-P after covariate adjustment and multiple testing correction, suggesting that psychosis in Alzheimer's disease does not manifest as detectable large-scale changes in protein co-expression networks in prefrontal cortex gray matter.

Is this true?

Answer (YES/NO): YES